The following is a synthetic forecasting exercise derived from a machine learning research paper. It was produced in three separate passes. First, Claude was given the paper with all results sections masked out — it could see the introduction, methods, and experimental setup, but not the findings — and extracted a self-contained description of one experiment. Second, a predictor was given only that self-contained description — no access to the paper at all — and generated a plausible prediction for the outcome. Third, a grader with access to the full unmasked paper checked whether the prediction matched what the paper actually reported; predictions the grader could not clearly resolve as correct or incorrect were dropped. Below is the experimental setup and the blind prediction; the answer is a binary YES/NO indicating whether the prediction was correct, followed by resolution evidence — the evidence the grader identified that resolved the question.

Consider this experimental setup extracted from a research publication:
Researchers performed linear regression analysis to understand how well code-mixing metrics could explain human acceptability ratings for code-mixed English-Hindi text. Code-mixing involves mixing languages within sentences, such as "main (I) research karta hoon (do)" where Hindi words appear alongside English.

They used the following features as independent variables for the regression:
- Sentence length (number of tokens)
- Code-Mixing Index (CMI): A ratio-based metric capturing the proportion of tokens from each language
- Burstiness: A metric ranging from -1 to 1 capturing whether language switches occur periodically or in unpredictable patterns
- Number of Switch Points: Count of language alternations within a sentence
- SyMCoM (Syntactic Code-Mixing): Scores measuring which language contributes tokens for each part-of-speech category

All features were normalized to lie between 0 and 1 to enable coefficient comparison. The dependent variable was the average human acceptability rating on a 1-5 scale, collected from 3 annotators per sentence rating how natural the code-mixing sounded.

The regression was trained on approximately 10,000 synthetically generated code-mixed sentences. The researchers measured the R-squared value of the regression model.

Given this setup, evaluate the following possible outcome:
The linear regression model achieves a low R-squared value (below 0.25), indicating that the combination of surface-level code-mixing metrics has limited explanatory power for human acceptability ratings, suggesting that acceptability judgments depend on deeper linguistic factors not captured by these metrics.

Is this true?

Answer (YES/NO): YES